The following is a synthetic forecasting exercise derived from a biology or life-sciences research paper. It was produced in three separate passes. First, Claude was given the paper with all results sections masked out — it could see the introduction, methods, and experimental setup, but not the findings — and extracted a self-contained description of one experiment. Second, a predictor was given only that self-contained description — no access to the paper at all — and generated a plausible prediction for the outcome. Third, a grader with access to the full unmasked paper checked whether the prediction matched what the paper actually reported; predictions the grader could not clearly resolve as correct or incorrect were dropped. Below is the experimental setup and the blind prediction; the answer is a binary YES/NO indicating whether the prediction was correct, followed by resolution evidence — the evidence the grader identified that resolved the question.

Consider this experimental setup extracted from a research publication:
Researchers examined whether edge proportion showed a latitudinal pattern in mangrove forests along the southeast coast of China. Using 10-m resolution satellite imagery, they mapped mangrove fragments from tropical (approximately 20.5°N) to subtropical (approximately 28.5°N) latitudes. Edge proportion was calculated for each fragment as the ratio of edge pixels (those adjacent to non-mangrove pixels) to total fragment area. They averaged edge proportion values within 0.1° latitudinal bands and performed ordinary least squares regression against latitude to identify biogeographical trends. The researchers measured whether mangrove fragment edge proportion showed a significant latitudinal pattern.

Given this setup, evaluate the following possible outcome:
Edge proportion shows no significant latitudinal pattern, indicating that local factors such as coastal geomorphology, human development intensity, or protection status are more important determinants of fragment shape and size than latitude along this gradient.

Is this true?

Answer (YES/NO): NO